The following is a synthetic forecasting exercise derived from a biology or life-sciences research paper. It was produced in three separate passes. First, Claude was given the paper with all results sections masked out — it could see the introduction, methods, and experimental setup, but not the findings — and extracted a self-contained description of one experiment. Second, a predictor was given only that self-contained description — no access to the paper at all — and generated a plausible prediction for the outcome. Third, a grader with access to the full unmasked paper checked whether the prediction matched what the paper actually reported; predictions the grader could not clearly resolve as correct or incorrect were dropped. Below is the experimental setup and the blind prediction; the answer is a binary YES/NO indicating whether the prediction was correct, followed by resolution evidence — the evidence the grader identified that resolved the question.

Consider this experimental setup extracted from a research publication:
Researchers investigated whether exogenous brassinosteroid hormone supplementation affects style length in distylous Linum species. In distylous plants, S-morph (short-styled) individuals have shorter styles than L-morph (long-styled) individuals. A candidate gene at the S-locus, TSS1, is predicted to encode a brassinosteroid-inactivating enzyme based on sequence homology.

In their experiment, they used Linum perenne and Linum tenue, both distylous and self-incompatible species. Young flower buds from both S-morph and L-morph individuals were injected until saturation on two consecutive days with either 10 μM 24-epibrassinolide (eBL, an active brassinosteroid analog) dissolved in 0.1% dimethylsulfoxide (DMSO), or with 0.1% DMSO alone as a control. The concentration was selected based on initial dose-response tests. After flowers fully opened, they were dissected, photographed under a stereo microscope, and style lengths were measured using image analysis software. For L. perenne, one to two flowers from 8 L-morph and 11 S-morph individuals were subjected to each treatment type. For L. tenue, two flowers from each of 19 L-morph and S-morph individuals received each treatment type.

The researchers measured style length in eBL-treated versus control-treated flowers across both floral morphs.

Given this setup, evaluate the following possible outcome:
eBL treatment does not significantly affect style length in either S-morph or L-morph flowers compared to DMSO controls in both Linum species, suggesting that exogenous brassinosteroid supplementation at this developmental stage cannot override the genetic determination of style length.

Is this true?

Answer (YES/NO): NO